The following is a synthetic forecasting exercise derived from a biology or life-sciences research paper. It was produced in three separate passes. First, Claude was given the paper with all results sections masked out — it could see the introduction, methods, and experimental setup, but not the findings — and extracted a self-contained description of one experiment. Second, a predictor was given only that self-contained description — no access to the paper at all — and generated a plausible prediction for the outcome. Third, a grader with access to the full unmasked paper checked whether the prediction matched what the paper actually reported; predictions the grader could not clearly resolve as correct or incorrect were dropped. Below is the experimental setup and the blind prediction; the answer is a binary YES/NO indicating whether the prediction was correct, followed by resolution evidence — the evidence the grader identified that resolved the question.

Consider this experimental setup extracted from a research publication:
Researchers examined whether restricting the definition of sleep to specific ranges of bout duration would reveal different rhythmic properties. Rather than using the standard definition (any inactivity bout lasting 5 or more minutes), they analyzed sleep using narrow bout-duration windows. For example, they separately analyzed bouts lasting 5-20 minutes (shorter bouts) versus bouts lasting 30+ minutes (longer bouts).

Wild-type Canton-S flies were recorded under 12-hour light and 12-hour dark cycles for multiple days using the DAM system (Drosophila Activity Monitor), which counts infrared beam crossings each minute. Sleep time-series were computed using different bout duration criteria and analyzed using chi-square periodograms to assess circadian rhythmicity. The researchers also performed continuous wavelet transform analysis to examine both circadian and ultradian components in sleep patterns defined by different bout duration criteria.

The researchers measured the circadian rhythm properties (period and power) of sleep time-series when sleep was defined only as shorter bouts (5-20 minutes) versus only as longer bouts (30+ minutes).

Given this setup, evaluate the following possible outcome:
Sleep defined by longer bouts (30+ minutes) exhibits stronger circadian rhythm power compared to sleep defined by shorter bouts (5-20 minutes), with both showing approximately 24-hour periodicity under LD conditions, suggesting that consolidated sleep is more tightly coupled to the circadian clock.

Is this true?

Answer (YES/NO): NO